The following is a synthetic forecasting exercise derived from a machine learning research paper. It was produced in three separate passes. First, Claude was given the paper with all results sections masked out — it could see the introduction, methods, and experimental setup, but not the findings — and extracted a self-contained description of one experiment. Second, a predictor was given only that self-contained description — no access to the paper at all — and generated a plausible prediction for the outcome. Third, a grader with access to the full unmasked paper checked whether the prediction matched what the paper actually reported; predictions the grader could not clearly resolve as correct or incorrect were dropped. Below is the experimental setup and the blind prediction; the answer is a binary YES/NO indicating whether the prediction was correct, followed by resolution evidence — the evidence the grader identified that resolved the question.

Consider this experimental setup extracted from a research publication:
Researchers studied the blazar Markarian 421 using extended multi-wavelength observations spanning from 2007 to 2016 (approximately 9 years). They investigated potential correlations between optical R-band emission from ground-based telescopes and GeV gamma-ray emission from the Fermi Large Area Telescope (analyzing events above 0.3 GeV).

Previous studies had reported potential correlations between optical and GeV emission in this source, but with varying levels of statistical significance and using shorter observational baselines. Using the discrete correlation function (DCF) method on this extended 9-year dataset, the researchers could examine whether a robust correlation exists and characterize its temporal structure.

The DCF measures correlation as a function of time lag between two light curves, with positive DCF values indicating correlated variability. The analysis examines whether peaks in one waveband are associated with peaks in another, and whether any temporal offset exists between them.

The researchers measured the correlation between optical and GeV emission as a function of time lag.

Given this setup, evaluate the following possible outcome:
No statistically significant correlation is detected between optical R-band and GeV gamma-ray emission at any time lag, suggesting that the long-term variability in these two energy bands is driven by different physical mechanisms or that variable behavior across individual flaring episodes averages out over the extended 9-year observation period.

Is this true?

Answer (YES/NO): NO